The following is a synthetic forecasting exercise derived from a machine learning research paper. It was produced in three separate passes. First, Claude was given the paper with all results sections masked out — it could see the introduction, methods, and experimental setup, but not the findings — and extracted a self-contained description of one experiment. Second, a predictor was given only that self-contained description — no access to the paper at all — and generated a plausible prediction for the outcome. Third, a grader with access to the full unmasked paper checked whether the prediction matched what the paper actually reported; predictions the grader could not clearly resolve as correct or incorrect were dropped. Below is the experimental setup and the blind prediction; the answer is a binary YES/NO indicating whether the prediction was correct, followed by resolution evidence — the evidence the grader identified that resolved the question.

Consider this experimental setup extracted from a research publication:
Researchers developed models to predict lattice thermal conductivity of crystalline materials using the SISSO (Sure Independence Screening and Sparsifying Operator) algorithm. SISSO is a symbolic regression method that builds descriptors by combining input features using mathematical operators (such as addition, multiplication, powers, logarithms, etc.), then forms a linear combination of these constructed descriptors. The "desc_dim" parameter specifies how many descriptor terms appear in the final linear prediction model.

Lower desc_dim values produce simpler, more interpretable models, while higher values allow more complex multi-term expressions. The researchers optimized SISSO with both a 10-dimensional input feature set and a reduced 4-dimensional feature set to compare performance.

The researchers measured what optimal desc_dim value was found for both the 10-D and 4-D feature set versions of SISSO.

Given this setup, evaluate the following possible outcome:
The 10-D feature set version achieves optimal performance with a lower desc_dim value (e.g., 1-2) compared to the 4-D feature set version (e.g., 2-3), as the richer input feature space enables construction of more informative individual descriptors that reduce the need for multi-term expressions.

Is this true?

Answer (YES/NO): NO